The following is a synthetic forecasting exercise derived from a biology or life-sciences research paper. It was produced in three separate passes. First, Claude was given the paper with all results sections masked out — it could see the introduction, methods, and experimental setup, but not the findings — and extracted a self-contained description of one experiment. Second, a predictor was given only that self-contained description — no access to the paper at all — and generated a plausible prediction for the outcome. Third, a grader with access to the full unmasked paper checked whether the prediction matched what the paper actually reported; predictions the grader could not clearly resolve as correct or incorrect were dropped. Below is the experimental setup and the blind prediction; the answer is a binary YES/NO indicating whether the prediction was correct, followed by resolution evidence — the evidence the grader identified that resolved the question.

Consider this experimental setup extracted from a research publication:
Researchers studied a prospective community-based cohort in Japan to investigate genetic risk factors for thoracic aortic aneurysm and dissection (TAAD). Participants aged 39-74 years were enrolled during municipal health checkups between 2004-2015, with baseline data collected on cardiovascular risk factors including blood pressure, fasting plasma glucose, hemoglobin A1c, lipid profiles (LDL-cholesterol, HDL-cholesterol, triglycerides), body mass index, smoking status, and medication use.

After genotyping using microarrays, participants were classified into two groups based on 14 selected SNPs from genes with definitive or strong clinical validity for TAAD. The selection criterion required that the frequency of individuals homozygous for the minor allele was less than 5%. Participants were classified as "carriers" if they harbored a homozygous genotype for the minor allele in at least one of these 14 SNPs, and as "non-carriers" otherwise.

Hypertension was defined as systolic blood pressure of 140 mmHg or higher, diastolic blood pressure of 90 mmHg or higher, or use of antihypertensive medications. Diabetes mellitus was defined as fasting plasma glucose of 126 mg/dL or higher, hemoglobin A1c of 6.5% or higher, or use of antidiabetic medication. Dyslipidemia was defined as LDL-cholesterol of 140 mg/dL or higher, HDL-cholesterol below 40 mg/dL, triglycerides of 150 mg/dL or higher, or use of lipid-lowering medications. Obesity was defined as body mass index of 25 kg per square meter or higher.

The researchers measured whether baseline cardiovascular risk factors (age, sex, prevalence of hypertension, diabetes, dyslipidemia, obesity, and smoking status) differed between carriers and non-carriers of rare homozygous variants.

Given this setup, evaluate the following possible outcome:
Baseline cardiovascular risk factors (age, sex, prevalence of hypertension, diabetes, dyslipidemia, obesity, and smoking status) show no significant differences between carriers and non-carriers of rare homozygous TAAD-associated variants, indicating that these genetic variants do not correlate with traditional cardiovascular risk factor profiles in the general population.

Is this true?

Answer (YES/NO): NO